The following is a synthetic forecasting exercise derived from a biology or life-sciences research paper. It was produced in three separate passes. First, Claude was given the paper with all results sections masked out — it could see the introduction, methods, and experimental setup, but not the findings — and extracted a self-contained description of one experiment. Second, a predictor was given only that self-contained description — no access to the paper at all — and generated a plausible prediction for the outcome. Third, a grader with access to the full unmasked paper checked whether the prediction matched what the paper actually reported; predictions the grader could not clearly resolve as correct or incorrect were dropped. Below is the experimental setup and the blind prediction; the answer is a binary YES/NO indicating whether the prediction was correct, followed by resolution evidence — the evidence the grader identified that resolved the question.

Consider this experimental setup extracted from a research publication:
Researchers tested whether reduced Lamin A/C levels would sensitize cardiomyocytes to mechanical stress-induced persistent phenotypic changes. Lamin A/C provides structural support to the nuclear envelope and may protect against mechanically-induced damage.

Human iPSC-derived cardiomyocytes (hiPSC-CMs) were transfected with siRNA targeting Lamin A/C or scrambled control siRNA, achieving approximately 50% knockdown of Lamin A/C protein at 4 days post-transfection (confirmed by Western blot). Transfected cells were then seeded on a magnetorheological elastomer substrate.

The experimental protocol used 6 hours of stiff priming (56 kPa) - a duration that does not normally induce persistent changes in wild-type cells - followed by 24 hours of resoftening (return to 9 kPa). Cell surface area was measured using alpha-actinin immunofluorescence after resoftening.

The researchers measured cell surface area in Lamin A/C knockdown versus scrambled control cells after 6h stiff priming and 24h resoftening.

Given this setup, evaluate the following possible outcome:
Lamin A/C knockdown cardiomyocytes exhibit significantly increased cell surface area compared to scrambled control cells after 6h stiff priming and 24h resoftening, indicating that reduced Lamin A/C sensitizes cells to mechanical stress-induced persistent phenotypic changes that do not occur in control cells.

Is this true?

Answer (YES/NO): YES